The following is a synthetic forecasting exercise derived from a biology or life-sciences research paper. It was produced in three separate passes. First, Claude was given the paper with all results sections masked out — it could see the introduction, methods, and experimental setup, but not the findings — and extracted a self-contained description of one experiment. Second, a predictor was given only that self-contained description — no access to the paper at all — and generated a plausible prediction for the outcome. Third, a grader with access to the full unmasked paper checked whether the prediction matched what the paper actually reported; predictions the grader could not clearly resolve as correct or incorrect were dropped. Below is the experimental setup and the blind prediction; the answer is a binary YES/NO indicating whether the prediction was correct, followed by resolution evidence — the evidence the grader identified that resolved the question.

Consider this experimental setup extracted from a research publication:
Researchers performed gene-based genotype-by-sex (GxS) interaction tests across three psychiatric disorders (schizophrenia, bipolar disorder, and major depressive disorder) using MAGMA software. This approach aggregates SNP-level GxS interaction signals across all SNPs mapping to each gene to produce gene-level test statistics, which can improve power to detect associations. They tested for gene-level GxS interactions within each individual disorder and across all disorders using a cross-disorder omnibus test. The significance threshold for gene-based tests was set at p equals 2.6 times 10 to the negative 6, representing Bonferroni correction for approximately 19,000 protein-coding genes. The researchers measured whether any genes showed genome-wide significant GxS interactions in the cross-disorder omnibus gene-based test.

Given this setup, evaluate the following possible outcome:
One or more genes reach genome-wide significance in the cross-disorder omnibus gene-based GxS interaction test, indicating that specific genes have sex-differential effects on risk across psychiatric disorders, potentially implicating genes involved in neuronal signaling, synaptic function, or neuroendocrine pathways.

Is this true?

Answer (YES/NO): NO